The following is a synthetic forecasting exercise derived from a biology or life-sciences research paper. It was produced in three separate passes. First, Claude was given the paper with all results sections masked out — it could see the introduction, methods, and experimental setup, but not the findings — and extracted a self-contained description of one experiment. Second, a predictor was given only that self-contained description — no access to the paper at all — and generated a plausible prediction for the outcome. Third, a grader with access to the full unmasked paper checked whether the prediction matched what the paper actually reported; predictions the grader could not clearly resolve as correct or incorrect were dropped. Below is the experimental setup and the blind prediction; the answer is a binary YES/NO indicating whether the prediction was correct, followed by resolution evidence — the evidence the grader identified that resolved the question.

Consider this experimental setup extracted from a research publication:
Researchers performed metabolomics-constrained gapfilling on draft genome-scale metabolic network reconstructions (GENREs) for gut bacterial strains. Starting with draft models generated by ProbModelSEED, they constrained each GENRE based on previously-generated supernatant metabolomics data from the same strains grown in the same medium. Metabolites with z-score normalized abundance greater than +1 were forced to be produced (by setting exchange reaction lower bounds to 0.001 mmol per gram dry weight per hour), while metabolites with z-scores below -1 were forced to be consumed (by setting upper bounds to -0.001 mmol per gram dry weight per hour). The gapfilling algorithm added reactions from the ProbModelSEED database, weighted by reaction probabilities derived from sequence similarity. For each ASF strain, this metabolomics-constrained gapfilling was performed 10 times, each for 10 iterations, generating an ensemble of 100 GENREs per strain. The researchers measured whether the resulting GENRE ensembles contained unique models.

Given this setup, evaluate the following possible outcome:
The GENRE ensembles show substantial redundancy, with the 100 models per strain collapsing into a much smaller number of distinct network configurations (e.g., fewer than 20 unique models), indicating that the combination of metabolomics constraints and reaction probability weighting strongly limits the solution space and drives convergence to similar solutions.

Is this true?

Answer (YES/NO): NO